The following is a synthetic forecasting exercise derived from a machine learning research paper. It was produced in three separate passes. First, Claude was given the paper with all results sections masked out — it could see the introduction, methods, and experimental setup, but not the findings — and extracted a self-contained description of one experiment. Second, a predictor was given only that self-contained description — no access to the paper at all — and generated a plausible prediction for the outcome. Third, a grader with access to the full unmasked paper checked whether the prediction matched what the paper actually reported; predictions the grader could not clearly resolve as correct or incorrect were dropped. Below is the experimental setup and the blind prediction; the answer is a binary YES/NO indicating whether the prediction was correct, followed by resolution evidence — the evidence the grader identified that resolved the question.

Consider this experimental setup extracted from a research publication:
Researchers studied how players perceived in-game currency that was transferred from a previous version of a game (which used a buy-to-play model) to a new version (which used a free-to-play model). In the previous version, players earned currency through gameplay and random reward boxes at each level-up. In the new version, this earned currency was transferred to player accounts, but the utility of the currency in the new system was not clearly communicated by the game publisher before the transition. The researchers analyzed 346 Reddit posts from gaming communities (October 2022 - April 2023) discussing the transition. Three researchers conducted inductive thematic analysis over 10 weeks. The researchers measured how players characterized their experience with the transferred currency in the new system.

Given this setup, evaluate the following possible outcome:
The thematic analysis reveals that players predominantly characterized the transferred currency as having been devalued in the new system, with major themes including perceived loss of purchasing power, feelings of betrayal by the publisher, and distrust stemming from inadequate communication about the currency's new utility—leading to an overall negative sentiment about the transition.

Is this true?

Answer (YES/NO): YES